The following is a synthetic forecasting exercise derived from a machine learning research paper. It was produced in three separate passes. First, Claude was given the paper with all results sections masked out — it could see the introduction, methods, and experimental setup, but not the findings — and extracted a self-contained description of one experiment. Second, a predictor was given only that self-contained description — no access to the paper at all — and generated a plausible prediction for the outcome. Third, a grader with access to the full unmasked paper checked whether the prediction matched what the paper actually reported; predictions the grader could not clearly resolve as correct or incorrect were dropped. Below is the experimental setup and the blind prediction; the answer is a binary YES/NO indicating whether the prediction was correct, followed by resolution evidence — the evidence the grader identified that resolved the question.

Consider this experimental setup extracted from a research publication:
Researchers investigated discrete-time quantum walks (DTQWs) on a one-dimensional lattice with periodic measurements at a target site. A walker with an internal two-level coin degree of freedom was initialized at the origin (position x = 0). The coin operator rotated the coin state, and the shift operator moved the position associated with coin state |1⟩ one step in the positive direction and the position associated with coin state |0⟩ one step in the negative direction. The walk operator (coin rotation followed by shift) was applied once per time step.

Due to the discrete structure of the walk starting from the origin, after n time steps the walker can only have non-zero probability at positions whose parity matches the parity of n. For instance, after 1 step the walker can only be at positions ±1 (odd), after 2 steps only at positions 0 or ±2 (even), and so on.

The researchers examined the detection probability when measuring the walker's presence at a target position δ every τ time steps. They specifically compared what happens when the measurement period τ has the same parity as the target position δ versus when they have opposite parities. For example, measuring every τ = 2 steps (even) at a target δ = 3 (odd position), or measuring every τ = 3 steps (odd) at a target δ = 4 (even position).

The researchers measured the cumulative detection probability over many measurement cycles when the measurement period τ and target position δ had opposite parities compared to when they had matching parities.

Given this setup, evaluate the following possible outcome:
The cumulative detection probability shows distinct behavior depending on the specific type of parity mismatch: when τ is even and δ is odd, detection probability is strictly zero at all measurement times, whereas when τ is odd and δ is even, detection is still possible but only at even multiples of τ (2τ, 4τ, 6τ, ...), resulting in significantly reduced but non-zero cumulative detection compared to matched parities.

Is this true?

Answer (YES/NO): YES